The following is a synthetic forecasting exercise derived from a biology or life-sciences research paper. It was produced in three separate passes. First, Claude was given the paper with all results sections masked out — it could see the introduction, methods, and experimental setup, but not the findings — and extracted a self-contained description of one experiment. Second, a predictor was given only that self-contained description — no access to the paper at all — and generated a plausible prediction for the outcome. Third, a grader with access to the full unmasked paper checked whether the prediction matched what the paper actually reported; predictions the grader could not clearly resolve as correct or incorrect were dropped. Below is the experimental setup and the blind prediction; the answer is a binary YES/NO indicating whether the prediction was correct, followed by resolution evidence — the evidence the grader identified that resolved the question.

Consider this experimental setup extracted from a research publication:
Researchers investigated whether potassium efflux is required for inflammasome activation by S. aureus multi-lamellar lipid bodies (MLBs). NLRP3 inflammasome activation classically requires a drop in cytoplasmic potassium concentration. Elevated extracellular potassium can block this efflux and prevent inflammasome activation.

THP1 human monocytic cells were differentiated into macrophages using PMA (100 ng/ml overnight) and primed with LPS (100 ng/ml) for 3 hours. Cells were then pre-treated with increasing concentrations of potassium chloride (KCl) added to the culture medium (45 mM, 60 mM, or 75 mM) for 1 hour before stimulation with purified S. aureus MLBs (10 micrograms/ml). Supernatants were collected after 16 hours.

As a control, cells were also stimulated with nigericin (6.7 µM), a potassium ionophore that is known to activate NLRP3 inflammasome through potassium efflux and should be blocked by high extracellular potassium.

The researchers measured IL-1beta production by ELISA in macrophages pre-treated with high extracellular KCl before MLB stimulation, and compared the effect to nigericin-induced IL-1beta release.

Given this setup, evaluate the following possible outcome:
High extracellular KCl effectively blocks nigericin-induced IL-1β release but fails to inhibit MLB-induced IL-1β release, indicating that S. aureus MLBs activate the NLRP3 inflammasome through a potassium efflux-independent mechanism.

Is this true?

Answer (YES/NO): NO